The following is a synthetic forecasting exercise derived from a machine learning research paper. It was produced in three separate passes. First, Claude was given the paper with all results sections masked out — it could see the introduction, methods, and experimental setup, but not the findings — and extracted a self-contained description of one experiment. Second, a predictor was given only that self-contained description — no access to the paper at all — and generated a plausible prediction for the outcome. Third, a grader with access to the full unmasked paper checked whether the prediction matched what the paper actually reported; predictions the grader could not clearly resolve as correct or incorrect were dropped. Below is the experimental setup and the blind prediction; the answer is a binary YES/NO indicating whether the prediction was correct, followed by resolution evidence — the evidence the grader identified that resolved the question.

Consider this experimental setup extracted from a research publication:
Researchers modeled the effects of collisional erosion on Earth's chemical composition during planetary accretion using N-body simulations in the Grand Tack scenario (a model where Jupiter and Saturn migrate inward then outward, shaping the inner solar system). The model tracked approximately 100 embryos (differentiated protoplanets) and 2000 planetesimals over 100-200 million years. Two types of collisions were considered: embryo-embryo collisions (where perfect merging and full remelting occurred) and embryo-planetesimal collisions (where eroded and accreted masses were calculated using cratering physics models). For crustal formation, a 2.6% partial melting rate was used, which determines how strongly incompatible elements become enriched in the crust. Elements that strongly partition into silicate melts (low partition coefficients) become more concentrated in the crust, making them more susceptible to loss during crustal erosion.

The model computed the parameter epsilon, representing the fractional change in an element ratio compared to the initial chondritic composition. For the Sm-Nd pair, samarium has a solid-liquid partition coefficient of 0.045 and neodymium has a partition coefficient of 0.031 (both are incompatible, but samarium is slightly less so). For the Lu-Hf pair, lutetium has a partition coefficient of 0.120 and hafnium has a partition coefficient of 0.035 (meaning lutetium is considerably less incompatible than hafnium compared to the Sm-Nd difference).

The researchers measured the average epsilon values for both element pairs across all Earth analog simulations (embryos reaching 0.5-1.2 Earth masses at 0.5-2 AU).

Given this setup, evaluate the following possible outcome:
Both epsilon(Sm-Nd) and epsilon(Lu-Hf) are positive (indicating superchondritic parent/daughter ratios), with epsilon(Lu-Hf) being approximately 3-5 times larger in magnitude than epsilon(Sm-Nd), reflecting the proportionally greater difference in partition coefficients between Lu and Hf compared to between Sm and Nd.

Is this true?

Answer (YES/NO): YES